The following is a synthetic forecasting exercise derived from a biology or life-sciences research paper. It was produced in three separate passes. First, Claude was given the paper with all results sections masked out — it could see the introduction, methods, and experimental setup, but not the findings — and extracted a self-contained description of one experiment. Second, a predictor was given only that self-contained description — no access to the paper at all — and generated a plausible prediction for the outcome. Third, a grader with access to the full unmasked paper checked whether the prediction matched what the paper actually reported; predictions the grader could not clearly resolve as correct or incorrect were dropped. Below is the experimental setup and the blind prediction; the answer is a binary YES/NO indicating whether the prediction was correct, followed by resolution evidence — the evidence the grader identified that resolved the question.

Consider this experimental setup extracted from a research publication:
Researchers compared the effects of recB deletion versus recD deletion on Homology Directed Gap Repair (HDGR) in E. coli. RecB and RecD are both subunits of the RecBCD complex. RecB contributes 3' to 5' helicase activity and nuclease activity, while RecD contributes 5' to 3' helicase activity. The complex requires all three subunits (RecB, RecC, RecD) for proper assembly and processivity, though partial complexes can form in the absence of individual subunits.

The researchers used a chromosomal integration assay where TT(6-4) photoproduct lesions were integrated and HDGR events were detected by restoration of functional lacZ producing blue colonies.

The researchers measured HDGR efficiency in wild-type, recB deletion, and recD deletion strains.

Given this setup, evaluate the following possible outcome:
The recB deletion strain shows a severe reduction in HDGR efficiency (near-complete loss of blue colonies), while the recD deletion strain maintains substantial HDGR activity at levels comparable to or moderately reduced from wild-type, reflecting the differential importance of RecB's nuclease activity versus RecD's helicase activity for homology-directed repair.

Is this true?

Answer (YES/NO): NO